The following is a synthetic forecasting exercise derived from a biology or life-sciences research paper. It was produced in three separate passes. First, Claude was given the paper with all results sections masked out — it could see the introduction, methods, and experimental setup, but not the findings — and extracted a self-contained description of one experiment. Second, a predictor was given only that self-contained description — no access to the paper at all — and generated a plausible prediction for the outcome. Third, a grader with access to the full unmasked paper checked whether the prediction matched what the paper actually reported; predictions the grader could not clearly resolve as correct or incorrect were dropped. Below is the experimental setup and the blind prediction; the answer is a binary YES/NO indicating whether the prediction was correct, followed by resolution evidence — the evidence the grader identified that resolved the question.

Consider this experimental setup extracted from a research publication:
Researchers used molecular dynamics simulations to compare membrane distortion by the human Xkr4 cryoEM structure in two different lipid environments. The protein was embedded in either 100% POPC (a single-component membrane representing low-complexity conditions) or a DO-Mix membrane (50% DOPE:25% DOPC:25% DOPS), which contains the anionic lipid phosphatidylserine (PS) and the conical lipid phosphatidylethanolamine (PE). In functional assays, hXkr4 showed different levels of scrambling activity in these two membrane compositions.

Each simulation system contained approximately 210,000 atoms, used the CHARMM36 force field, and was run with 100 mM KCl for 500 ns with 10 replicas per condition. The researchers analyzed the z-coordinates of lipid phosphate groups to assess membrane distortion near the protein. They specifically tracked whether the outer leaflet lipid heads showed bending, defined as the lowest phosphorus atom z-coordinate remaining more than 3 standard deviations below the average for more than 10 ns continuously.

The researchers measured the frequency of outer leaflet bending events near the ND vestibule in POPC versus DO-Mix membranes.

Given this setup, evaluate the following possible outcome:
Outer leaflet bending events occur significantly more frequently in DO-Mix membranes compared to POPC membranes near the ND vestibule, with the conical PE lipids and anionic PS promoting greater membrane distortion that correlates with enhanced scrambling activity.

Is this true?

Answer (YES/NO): NO